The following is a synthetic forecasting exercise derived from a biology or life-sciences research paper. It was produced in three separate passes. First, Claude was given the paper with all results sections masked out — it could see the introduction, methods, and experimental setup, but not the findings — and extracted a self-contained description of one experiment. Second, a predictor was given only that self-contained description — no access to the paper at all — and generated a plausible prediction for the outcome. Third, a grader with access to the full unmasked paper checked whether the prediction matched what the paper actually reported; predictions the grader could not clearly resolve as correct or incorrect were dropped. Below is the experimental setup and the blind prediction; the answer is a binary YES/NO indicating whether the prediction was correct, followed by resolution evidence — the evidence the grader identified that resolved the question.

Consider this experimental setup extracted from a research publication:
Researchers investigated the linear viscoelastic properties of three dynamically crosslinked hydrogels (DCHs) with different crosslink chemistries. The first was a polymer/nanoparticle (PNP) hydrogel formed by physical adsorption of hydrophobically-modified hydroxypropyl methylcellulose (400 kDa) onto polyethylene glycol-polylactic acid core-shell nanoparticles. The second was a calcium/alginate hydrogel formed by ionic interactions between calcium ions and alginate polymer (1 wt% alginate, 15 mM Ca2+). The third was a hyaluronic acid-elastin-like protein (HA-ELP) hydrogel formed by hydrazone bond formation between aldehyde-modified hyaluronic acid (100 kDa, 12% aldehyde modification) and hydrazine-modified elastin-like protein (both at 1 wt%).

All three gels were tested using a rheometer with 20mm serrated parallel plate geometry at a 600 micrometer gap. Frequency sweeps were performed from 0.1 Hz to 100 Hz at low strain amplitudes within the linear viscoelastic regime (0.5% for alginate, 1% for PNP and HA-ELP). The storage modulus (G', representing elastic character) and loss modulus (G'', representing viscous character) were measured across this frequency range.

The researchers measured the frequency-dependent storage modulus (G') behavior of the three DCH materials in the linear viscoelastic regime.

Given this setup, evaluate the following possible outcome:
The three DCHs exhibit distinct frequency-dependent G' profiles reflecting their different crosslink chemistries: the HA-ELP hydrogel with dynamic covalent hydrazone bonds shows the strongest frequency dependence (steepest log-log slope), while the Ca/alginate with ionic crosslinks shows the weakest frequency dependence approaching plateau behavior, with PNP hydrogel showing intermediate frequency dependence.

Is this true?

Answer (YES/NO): NO